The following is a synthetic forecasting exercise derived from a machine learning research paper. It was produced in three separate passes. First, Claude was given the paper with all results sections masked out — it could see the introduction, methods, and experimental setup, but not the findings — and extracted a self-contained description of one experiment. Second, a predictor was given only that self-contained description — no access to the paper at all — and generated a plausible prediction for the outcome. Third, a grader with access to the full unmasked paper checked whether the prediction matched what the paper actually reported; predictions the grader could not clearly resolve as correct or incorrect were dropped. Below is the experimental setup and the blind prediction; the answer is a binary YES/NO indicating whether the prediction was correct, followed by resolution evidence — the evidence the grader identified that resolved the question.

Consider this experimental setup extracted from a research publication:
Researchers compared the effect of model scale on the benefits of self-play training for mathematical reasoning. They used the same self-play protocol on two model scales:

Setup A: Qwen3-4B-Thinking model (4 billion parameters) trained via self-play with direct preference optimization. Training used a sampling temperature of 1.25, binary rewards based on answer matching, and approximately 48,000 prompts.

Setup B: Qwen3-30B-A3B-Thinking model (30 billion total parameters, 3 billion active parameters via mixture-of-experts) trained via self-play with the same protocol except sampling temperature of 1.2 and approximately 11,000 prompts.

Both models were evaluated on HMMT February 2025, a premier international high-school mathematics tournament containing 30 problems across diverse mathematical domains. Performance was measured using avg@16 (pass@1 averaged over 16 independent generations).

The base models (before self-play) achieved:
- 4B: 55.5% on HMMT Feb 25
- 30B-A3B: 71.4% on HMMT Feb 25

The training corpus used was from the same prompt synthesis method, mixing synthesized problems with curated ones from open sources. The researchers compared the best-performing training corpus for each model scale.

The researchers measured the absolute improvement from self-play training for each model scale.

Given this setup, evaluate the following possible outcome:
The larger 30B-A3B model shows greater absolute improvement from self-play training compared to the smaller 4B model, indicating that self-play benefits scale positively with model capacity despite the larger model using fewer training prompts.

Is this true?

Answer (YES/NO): NO